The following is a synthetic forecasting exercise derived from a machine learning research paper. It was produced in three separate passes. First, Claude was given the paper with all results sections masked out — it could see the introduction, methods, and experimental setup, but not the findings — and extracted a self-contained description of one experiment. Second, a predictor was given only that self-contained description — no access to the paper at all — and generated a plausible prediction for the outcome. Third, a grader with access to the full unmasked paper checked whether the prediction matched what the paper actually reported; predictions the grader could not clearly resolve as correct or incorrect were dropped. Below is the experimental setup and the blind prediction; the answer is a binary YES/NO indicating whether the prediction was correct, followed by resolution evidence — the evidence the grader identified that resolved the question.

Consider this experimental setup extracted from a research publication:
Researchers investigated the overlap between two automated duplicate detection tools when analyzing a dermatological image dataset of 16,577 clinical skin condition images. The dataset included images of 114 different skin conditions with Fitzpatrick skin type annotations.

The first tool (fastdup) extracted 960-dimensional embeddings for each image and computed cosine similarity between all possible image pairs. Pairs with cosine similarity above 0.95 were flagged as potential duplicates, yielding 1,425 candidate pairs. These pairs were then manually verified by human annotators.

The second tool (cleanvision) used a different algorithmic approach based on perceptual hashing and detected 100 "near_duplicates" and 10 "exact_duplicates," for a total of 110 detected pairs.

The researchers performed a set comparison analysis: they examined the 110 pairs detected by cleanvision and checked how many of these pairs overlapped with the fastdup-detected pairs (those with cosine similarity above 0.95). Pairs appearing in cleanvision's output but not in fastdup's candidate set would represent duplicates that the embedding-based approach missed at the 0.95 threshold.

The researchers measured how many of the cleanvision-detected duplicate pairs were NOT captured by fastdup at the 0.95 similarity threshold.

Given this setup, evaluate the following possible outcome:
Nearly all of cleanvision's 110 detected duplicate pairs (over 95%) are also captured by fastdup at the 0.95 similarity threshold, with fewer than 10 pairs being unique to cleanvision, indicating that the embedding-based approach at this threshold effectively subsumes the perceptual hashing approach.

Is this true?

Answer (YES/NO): NO